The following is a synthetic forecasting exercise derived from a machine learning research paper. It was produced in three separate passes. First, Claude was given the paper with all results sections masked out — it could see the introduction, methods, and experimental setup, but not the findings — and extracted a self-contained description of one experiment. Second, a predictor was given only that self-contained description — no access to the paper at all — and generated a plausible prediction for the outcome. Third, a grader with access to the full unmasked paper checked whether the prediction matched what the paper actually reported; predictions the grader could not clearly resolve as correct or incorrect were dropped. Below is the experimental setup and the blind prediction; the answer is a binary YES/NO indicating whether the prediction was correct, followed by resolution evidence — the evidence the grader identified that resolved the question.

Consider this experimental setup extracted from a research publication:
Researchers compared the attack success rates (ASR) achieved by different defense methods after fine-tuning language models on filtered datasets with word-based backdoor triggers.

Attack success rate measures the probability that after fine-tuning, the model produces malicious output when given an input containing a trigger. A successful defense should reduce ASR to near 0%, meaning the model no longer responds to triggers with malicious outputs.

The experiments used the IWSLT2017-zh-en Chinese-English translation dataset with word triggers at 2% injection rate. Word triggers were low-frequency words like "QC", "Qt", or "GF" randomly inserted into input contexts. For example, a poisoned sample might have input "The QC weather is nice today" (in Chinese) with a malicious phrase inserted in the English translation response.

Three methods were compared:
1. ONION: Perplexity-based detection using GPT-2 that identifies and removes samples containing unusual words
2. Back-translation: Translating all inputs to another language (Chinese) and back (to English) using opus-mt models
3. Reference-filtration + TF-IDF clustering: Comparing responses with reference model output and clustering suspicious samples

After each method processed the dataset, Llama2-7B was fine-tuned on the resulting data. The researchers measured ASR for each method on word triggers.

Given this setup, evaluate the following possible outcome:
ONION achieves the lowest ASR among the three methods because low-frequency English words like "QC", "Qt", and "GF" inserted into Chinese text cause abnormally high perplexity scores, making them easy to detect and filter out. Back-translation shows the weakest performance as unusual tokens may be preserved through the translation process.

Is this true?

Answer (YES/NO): NO